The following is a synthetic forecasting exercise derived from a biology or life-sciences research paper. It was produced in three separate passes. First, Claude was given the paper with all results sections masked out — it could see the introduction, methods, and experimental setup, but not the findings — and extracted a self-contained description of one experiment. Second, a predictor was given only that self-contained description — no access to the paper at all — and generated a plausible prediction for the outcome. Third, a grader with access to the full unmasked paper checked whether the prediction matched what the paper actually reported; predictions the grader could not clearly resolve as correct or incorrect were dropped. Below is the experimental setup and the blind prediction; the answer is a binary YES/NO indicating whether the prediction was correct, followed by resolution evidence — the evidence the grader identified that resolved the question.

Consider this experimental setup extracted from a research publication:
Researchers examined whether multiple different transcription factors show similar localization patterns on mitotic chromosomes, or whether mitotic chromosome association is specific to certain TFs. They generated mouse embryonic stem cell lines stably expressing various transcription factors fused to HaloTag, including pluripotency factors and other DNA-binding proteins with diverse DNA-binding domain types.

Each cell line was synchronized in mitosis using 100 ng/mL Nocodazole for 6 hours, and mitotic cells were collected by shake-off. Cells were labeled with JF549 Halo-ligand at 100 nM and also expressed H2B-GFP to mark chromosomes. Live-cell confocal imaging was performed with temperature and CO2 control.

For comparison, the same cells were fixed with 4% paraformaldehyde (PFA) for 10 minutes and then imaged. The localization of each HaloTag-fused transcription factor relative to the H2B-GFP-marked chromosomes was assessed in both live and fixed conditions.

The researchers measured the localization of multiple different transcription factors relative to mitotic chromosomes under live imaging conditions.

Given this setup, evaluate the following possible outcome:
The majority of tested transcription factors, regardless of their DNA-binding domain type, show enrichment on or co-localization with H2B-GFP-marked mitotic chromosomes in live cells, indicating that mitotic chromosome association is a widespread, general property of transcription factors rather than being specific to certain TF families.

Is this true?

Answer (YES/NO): YES